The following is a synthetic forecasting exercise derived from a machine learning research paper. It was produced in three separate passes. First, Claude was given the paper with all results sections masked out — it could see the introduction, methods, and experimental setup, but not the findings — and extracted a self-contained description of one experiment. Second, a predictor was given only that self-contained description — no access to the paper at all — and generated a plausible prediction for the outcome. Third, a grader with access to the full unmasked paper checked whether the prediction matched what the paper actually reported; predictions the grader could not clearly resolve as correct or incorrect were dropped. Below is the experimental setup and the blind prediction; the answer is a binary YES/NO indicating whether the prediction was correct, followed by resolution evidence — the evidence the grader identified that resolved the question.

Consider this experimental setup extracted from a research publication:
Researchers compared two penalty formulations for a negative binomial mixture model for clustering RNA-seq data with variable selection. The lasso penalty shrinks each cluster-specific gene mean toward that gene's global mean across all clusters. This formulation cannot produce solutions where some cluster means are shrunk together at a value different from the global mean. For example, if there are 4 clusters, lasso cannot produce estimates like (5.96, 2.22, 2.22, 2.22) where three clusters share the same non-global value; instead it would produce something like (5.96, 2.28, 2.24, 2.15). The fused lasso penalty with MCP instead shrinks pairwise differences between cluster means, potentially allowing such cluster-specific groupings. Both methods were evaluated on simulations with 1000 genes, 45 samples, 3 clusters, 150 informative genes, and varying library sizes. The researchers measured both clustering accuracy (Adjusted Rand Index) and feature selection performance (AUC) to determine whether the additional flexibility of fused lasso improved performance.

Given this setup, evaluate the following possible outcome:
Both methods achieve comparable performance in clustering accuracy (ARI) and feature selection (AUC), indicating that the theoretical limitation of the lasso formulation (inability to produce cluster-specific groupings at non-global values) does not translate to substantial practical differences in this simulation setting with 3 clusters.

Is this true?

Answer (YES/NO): YES